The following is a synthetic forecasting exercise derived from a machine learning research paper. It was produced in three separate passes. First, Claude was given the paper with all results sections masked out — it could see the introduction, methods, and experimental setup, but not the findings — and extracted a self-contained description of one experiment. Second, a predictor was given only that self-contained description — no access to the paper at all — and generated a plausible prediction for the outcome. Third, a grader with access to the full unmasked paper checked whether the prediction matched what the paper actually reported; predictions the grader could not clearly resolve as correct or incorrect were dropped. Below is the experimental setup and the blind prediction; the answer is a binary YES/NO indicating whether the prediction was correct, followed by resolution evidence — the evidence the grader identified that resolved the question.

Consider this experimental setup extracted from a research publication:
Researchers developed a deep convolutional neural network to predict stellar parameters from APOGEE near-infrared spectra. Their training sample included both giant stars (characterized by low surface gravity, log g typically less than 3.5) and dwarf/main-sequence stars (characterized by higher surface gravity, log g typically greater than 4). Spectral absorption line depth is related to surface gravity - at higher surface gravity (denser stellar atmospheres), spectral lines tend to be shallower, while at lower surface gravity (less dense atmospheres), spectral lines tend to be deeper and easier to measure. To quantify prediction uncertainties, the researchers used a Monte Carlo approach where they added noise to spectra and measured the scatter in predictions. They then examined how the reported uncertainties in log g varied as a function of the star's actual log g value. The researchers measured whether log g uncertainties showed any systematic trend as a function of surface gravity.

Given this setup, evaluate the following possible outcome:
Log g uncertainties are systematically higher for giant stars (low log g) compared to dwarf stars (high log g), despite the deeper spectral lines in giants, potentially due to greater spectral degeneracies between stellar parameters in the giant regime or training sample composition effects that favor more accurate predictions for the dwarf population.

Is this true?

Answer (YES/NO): NO